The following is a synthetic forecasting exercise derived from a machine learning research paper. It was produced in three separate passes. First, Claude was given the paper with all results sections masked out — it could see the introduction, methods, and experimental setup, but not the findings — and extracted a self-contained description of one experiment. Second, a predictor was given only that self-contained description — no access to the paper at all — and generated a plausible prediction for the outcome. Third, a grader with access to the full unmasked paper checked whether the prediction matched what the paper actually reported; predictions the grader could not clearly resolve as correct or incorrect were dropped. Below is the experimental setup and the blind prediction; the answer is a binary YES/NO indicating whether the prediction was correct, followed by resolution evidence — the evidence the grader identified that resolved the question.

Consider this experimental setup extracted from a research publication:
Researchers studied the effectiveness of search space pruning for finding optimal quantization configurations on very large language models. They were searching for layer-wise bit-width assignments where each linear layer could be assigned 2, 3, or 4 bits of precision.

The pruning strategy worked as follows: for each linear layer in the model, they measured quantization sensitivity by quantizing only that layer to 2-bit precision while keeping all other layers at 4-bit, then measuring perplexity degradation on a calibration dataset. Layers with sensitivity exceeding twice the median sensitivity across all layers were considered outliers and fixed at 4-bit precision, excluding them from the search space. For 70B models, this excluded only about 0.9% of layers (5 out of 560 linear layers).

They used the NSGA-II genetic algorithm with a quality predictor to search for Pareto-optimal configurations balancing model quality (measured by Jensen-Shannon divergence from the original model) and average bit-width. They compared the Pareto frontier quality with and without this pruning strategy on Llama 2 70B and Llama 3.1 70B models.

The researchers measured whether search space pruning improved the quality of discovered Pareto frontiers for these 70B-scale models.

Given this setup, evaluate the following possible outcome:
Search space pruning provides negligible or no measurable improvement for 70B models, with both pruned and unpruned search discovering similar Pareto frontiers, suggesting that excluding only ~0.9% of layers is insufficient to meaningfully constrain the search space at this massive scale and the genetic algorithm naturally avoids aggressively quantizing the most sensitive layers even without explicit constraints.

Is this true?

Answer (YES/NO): NO